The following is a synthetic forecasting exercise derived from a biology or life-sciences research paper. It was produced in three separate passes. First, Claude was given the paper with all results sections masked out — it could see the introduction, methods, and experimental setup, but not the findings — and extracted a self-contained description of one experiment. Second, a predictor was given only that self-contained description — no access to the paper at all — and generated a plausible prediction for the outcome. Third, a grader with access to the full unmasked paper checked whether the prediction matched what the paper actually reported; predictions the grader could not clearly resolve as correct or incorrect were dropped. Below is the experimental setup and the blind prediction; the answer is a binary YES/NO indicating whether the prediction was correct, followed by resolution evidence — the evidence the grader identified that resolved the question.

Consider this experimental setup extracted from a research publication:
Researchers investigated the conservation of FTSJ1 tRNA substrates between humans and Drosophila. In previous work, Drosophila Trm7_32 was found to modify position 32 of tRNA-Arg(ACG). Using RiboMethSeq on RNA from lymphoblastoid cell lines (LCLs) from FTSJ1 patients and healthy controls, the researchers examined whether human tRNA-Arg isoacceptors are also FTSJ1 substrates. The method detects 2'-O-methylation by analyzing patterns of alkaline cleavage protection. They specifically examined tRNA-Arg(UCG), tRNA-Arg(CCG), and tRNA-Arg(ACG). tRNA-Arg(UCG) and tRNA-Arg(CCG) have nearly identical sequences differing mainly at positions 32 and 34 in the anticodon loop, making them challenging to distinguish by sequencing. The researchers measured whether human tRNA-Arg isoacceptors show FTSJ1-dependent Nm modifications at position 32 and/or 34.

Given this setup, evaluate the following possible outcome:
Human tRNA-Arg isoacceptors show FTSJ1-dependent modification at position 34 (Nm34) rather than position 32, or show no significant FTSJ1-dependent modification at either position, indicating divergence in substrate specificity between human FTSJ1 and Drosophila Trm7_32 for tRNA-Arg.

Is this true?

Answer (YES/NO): NO